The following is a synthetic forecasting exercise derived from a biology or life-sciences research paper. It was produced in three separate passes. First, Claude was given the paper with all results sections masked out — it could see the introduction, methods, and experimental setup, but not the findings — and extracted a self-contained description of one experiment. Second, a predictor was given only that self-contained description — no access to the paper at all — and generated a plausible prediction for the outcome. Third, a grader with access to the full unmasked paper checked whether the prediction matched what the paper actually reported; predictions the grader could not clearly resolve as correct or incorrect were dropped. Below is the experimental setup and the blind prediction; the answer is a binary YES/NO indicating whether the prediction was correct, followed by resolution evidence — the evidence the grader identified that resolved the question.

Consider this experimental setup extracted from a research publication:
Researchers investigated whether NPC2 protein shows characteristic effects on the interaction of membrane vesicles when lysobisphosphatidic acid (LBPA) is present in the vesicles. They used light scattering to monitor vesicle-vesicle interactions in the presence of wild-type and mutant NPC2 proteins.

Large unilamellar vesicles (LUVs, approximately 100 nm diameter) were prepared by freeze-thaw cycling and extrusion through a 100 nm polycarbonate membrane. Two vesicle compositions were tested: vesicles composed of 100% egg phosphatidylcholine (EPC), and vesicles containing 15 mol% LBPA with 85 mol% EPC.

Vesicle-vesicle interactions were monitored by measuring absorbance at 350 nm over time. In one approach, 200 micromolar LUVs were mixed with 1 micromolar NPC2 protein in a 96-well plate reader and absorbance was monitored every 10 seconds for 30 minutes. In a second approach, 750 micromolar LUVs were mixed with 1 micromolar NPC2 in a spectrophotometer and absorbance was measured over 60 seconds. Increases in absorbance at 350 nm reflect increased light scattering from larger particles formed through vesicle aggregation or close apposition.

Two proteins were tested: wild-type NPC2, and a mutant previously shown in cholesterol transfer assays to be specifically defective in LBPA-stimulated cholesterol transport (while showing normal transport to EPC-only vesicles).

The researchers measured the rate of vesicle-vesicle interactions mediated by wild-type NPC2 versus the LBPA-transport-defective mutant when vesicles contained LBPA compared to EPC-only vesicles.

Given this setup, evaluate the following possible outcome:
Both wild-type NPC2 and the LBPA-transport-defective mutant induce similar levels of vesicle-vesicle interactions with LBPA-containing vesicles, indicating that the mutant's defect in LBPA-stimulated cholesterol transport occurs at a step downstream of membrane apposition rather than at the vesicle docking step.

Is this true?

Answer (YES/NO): NO